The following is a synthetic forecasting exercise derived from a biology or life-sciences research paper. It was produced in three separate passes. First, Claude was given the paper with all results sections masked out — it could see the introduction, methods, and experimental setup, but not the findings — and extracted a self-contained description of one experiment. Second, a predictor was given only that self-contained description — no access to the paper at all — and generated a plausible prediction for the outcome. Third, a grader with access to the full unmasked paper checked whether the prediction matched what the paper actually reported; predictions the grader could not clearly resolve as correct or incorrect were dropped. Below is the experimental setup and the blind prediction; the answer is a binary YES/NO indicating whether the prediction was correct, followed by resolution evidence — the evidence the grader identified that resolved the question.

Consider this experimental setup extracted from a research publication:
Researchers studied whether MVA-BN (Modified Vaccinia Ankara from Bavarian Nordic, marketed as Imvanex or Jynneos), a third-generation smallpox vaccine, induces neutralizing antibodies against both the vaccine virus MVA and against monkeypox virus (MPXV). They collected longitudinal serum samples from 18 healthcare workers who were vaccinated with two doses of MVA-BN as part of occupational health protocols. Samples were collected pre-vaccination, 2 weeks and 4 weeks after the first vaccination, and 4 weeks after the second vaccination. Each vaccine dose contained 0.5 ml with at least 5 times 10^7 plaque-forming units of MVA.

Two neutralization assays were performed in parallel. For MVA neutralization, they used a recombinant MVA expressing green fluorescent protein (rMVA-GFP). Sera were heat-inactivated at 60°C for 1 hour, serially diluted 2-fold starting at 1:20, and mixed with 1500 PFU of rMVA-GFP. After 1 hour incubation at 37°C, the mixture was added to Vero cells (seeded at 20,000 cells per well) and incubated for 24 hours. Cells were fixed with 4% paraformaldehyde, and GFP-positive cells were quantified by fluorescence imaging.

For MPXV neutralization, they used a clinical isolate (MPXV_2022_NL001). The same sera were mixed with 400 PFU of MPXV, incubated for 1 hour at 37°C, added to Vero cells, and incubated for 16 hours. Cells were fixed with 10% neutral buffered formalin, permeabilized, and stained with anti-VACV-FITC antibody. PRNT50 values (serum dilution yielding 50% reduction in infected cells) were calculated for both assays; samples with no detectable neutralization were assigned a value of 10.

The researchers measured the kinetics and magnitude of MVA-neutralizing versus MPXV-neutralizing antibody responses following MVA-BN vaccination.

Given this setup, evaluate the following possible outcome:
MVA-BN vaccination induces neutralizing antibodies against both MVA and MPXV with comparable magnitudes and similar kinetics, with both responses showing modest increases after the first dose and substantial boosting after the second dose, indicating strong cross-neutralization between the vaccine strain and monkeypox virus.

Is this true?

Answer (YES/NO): NO